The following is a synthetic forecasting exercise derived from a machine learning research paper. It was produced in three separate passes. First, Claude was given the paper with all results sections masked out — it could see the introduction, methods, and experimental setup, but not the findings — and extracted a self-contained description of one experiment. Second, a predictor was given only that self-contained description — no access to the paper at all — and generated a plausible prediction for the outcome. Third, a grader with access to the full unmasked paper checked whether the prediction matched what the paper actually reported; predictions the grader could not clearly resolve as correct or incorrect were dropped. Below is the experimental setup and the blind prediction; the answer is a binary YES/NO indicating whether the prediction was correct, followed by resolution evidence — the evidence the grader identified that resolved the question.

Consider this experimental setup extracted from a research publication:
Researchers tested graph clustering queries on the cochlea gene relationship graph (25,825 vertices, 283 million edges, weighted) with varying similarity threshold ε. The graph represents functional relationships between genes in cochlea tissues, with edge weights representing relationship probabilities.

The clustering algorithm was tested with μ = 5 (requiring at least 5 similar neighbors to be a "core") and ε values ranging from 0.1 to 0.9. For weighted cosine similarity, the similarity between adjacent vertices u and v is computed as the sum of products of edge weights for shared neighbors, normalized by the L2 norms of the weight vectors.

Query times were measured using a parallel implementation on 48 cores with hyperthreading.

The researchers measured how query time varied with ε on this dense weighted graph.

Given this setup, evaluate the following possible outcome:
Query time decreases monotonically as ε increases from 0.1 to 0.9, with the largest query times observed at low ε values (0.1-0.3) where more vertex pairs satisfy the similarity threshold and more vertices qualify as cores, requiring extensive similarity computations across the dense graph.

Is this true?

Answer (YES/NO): NO